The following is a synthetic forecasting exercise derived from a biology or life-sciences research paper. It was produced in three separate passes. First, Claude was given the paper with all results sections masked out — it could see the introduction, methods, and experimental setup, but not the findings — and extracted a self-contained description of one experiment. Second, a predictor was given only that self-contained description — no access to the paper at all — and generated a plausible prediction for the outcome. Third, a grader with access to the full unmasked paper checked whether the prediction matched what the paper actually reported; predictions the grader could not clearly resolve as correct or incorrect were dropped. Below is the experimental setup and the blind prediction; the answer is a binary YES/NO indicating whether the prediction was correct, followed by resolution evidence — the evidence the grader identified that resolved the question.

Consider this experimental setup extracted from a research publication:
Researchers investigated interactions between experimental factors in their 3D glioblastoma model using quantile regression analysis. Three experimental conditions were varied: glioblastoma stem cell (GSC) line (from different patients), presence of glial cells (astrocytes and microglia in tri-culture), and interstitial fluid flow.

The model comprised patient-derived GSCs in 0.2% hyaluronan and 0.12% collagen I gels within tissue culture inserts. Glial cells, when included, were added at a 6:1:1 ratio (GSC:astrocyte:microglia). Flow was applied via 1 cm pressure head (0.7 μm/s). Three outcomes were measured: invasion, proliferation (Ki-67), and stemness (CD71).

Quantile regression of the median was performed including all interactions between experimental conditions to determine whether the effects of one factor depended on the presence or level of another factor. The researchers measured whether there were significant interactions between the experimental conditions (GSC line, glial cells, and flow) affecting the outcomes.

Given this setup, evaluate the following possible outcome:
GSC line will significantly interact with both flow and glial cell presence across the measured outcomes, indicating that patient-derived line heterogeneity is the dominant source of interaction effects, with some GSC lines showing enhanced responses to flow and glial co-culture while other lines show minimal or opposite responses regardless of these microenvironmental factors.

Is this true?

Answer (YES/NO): YES